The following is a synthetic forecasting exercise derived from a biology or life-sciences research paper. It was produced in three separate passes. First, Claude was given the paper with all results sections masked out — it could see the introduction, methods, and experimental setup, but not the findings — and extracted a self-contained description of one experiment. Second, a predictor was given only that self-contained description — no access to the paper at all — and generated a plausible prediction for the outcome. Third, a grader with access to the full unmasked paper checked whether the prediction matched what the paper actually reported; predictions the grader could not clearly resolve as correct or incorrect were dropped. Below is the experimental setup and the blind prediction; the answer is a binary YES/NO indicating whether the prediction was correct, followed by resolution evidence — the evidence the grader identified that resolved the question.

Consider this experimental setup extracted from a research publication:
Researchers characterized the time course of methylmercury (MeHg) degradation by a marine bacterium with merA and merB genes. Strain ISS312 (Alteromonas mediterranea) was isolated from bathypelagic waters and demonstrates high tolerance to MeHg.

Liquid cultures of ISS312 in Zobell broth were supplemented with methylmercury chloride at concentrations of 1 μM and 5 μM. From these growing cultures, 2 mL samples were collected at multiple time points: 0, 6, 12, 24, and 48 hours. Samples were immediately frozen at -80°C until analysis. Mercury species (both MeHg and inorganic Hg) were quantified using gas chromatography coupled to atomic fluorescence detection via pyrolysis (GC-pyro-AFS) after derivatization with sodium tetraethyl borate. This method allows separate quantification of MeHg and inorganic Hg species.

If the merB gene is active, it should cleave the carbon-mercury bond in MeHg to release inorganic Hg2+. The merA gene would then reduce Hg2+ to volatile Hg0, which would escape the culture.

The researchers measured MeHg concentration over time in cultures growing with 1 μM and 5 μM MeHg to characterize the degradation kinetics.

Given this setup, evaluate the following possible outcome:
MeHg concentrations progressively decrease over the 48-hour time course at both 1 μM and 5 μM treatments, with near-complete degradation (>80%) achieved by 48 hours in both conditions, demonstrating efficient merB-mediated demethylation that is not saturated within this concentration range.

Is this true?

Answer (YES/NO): YES